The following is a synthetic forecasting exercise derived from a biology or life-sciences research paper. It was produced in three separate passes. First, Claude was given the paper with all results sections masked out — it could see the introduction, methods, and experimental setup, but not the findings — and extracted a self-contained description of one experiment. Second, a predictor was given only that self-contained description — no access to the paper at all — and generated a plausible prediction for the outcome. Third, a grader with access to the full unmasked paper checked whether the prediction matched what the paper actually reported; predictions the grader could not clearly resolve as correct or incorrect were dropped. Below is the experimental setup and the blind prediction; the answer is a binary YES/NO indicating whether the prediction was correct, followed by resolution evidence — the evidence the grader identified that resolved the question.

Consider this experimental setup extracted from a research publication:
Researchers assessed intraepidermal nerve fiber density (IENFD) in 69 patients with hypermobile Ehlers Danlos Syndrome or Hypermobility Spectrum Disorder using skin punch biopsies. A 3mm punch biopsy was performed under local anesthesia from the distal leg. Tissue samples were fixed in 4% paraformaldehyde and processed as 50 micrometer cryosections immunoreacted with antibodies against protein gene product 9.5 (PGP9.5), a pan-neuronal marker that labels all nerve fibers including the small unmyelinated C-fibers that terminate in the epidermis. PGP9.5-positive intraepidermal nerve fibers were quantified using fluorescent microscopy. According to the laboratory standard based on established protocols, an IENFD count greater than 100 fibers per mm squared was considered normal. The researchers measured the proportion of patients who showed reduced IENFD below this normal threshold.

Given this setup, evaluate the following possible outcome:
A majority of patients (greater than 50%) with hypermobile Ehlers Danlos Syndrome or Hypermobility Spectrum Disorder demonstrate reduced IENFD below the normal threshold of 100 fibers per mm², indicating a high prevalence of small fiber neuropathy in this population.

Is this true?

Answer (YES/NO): YES